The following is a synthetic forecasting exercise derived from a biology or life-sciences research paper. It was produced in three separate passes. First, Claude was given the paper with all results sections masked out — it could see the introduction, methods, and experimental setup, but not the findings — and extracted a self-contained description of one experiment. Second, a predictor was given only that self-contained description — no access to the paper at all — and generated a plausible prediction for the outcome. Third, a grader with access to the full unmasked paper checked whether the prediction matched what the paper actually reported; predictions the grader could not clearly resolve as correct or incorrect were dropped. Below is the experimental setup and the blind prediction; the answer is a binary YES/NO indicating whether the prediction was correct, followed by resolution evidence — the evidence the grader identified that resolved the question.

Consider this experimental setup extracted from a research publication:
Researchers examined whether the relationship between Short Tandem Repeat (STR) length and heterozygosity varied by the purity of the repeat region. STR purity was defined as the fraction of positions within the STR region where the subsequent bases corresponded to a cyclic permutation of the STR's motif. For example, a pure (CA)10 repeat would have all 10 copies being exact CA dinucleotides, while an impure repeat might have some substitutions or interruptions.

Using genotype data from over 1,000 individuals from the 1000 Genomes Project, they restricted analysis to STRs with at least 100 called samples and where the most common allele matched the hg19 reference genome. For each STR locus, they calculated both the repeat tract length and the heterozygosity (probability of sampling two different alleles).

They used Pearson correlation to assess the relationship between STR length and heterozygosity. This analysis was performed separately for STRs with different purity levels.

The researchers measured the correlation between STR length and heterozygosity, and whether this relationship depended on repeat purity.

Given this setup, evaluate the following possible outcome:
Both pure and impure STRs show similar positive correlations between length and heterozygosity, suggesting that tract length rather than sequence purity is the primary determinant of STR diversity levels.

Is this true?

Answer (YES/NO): NO